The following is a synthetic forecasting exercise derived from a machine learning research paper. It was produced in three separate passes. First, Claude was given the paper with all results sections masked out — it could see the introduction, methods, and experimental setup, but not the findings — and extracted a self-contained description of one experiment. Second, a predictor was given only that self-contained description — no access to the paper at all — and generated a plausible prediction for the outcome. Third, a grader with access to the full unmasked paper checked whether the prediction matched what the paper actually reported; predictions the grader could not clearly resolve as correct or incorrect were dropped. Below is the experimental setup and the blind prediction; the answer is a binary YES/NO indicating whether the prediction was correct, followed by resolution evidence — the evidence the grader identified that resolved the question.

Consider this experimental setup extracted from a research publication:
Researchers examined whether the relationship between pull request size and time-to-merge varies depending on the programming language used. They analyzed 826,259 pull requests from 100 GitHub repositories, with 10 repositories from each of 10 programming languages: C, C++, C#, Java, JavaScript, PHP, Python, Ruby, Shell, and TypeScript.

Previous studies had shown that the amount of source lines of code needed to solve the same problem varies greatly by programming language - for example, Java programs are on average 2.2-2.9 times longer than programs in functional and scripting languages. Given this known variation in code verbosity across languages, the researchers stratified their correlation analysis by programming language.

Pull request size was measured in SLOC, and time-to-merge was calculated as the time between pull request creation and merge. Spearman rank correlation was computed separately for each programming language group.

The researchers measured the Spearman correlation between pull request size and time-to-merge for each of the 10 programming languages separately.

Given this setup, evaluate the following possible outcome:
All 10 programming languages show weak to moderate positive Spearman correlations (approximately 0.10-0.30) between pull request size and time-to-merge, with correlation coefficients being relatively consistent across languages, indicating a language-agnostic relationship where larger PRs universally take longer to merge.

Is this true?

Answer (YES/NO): NO